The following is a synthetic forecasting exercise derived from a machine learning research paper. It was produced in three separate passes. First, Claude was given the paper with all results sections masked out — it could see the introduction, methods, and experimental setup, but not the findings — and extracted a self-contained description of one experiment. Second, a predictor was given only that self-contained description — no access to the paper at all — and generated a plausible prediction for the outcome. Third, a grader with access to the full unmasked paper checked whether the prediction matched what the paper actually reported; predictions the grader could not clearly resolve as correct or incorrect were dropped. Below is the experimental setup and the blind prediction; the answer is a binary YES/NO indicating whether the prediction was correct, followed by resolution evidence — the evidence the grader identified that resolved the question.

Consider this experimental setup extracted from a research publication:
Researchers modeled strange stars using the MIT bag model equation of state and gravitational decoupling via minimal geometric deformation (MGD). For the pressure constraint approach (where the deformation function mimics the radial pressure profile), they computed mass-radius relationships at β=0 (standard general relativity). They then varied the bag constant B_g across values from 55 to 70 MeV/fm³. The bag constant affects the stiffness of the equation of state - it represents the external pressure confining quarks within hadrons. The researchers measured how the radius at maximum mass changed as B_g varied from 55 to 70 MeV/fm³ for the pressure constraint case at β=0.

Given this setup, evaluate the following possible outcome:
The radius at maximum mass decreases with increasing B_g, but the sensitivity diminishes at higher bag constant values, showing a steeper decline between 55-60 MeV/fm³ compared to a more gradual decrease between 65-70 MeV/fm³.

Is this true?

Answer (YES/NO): NO